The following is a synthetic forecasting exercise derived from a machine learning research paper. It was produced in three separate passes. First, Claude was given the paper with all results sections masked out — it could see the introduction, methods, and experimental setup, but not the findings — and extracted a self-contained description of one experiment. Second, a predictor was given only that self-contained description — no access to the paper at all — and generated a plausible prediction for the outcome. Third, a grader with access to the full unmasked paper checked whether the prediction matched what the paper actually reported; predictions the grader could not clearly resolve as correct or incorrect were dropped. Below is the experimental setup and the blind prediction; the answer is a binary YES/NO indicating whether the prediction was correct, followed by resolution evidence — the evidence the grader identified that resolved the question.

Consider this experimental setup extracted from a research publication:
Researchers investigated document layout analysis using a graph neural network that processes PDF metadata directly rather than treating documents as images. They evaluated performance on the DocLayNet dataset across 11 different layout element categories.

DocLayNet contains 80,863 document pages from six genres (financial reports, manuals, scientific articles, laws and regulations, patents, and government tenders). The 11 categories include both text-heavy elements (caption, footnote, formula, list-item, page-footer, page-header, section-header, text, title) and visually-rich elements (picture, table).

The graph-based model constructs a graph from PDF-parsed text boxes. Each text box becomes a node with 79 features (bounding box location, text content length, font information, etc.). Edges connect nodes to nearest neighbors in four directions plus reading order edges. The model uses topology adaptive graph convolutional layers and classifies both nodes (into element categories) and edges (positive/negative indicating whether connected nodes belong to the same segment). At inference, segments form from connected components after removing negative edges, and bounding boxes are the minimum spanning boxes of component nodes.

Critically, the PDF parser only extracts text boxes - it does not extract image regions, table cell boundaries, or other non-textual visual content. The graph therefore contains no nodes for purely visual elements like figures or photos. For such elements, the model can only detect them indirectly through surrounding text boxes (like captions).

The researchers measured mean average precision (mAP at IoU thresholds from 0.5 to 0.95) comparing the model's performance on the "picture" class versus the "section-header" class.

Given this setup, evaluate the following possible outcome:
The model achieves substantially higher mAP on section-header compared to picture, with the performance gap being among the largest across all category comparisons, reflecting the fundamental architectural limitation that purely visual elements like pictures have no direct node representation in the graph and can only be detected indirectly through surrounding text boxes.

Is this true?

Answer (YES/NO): YES